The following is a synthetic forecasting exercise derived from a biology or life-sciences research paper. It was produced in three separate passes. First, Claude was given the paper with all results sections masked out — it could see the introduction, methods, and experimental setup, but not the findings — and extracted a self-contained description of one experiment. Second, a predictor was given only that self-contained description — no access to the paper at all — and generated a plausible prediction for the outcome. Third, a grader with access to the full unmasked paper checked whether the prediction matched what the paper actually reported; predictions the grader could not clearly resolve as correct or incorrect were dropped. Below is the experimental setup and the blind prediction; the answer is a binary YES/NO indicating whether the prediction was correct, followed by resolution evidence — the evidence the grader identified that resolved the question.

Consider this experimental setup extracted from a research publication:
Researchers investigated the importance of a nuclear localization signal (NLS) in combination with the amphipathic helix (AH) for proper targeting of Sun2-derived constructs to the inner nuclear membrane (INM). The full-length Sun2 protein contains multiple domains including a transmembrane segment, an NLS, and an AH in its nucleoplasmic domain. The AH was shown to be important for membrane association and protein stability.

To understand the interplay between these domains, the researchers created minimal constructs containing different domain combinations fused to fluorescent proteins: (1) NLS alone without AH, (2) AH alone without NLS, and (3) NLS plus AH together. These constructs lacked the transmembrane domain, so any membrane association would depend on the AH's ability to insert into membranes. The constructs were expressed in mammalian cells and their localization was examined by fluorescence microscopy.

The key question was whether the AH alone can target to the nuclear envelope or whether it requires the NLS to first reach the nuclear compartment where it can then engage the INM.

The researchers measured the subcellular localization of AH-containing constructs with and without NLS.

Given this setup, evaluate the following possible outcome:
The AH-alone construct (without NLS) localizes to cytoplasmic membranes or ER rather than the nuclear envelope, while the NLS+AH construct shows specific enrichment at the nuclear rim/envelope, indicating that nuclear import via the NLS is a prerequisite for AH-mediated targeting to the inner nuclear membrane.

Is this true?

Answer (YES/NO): YES